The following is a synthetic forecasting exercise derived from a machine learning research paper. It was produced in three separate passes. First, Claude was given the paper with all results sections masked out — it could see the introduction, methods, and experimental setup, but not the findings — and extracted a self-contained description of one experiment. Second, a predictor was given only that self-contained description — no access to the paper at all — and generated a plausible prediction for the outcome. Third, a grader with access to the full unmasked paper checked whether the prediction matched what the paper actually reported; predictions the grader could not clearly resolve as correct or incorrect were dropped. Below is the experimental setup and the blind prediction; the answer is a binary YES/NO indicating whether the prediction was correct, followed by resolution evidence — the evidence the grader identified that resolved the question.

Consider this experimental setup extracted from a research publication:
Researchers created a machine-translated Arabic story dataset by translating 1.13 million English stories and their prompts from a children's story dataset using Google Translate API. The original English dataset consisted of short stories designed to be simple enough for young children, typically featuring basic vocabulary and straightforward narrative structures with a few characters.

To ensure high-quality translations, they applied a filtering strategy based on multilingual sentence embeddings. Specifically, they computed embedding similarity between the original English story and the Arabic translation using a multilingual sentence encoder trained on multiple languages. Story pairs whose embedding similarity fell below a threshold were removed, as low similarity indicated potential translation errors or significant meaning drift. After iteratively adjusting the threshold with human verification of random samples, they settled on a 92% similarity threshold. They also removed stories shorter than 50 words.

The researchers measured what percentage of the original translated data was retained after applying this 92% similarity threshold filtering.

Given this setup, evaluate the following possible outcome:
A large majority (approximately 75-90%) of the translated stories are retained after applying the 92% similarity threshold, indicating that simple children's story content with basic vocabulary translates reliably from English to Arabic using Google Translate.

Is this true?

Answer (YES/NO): NO